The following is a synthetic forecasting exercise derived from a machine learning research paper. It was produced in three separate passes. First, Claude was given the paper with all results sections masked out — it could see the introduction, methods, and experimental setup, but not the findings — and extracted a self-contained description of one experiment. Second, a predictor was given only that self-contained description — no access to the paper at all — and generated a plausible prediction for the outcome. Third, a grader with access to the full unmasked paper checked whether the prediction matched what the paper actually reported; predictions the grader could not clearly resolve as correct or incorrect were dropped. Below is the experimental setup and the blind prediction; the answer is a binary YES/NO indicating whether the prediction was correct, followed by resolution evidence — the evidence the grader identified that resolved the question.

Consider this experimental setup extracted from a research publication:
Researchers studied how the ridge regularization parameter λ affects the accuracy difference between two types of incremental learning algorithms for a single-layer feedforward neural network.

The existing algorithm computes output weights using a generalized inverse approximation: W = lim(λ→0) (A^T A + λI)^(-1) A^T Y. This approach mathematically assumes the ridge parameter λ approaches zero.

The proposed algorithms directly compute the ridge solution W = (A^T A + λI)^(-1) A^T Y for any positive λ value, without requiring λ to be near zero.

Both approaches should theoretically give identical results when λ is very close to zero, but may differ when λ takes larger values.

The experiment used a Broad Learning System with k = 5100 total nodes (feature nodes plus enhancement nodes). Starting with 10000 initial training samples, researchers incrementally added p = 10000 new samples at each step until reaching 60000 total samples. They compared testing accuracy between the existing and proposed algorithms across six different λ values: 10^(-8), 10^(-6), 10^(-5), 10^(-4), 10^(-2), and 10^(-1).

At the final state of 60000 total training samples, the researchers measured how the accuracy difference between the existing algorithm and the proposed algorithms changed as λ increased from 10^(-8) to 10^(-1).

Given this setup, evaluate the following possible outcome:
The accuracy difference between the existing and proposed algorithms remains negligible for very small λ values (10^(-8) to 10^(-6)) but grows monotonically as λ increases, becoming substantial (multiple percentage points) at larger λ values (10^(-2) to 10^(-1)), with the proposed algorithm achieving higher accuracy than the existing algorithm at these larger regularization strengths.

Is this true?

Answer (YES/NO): NO